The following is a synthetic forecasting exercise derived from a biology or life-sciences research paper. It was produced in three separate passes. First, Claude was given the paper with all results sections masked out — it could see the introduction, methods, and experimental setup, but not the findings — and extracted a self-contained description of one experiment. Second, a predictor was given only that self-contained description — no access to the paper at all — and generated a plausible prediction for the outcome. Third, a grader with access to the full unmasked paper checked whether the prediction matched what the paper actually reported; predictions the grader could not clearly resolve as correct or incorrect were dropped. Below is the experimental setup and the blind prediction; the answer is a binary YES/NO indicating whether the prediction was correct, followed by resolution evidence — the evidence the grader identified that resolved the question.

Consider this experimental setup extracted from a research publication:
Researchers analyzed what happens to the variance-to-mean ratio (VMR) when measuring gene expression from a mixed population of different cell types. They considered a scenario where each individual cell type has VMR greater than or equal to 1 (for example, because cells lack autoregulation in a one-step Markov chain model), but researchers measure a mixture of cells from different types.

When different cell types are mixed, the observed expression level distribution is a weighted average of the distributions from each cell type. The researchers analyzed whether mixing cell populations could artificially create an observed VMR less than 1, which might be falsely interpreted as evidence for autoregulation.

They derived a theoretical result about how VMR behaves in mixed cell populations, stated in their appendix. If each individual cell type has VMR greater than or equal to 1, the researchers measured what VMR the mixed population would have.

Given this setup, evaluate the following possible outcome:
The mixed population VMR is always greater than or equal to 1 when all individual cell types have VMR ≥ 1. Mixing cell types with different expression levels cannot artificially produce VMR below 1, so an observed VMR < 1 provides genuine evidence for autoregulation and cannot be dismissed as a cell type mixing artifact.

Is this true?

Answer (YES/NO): YES